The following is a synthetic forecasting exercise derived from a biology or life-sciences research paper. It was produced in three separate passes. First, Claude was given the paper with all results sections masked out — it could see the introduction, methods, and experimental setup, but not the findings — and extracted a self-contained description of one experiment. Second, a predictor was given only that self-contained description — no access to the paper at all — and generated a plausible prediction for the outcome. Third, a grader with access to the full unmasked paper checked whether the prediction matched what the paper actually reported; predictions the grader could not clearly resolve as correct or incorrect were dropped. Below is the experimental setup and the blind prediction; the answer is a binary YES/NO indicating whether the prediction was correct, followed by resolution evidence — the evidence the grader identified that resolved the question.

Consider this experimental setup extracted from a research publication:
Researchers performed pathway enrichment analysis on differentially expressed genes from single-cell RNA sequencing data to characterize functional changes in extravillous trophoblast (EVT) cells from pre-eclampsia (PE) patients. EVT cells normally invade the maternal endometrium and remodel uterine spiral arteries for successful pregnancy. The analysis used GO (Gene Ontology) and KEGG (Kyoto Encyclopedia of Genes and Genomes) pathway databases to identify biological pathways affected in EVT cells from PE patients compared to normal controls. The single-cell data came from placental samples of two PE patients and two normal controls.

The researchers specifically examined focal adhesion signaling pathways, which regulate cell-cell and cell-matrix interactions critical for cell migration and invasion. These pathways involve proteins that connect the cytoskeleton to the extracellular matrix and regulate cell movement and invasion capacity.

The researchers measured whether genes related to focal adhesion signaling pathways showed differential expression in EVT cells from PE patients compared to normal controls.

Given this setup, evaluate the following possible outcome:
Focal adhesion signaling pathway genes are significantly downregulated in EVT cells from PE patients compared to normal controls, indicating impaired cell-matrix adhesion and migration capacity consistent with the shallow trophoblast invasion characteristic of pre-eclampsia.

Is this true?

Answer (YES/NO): YES